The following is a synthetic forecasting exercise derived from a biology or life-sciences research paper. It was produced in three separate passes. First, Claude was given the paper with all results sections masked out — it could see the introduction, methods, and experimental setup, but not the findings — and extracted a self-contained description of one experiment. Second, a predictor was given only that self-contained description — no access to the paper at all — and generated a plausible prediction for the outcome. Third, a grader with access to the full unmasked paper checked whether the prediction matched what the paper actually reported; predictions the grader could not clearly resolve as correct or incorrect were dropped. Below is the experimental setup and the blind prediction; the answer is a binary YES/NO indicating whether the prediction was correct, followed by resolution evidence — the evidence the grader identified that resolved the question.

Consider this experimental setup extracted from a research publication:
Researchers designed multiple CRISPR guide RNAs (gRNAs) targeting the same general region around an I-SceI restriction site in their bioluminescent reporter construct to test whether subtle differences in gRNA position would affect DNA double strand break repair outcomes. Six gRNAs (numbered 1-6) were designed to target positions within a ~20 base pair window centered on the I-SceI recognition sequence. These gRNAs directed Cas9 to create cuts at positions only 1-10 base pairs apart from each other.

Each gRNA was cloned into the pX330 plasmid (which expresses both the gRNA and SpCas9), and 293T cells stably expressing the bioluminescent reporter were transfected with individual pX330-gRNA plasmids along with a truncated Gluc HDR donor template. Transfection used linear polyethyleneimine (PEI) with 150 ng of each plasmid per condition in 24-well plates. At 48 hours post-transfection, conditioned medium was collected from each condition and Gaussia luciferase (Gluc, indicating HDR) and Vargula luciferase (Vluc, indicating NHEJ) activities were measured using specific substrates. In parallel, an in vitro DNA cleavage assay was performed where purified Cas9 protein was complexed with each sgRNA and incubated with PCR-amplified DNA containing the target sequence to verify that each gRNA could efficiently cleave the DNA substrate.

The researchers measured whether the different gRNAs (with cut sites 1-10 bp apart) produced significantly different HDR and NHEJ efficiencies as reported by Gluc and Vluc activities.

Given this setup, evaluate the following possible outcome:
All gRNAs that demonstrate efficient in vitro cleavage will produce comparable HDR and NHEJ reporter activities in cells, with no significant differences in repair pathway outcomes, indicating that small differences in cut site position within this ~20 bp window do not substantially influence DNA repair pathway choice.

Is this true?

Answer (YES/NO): NO